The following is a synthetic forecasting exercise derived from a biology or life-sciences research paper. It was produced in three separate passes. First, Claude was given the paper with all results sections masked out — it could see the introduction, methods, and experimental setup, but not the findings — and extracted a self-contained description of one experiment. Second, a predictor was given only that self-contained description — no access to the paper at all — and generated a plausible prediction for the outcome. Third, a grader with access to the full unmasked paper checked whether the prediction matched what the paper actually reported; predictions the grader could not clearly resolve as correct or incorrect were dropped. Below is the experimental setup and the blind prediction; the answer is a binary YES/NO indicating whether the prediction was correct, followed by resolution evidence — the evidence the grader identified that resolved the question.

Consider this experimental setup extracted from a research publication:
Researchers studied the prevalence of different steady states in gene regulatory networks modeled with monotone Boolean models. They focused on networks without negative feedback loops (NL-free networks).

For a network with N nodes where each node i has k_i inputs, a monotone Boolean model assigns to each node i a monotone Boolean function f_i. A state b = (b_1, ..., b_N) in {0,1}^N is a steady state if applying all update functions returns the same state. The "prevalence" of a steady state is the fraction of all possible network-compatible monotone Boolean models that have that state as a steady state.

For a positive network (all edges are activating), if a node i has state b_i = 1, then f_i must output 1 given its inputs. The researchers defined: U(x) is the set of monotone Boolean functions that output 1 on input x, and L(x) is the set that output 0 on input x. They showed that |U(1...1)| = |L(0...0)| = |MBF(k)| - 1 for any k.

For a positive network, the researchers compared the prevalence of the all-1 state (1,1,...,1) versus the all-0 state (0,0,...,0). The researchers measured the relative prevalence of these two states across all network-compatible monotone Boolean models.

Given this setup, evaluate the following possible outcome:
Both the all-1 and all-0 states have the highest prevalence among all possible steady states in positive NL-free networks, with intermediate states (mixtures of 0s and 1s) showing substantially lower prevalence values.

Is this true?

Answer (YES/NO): YES